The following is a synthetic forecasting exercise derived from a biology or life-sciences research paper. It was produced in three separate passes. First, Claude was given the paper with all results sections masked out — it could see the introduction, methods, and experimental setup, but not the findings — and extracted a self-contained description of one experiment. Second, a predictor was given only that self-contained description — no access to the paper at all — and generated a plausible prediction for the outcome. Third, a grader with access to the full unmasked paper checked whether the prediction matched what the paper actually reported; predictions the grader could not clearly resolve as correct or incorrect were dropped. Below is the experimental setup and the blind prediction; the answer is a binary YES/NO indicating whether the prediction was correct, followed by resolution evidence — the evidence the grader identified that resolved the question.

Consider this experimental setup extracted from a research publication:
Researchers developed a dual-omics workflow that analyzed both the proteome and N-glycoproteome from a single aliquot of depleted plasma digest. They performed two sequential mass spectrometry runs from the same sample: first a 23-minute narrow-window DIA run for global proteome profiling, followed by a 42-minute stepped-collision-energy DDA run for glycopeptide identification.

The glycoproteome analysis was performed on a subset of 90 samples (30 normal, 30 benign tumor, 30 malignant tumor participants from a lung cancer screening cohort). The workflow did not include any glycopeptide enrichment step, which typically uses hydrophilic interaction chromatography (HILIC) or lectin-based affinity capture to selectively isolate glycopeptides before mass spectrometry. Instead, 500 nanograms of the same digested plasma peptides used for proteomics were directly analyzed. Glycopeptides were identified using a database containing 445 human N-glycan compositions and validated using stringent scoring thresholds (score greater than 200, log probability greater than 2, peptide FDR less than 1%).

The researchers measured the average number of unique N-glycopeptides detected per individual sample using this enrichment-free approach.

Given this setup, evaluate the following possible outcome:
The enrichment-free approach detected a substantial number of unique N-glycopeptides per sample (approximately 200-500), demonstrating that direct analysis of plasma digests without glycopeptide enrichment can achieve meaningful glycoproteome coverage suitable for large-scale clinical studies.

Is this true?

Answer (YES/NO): NO